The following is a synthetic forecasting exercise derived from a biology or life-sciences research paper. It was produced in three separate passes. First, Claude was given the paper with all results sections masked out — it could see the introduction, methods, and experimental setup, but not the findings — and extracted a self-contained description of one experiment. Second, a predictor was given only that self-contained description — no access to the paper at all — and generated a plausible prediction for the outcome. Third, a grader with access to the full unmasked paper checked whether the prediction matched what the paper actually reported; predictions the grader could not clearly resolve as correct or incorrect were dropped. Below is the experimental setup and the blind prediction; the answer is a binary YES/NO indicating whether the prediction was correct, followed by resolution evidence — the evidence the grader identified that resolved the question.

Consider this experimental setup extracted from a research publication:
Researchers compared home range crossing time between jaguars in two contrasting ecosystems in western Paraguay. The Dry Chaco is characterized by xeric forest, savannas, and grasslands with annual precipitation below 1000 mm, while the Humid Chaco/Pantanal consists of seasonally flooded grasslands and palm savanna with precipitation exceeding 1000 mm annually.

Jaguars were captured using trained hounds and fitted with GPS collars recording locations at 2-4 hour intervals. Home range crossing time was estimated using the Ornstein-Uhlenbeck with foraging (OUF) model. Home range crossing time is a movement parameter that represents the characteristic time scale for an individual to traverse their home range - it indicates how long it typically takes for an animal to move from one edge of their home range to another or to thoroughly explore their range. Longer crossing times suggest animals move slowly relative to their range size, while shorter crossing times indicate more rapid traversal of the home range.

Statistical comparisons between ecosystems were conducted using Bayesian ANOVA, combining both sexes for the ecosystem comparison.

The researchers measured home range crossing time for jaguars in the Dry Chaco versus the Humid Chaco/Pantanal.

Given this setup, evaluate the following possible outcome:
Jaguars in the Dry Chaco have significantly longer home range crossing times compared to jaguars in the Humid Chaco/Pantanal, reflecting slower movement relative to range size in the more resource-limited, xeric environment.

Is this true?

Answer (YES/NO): NO